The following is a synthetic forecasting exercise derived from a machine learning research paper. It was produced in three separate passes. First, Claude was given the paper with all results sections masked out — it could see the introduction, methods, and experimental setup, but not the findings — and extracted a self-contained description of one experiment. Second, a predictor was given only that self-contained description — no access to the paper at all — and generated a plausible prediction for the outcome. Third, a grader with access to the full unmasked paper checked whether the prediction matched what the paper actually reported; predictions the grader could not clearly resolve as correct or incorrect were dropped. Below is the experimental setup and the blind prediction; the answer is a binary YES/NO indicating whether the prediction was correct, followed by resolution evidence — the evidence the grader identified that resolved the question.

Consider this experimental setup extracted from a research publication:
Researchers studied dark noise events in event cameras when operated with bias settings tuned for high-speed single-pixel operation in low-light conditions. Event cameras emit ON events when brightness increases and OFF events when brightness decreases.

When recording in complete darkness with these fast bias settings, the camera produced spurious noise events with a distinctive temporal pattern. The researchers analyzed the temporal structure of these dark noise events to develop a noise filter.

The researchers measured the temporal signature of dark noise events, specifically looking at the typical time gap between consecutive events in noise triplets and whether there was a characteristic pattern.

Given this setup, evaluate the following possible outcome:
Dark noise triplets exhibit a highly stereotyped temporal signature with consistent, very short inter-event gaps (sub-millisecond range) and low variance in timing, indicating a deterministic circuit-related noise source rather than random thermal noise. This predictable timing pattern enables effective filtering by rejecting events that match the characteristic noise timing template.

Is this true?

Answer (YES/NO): NO